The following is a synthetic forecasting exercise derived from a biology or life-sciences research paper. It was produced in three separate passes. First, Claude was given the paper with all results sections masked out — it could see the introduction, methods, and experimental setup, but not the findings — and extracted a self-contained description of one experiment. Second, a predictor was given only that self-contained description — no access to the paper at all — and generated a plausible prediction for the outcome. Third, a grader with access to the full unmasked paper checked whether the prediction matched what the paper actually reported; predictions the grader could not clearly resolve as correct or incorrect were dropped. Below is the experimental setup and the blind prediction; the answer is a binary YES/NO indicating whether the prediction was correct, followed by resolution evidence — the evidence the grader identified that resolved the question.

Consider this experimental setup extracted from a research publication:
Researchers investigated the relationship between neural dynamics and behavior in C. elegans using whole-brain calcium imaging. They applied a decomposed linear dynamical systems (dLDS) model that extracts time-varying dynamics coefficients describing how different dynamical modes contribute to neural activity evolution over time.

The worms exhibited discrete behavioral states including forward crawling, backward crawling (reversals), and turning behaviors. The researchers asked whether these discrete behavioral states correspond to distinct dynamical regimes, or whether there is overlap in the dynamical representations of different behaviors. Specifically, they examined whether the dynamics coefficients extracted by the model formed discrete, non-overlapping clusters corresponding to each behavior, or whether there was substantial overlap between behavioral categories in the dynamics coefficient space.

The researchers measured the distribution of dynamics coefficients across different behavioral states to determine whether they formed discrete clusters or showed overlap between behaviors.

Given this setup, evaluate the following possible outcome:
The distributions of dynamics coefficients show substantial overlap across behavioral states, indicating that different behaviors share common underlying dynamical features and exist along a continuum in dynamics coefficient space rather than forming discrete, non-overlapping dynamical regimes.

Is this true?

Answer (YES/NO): NO